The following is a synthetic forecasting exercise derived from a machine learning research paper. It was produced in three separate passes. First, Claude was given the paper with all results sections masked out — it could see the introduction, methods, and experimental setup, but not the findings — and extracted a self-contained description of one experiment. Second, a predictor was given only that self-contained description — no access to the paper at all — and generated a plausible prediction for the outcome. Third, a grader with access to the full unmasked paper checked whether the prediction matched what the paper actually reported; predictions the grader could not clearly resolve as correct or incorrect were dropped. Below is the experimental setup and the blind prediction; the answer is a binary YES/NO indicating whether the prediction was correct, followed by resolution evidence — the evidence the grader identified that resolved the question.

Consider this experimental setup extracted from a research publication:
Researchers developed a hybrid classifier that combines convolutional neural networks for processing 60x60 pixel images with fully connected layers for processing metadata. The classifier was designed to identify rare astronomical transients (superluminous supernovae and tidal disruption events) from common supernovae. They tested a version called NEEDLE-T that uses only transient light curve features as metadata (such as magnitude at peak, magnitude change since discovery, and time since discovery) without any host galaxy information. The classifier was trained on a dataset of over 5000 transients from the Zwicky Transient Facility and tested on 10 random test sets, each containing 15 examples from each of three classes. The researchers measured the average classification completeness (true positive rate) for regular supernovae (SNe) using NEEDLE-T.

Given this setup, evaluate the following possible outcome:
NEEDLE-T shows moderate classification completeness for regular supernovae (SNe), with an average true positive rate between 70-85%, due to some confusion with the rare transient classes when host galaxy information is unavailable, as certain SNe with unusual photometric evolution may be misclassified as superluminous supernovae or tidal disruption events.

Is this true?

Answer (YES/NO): YES